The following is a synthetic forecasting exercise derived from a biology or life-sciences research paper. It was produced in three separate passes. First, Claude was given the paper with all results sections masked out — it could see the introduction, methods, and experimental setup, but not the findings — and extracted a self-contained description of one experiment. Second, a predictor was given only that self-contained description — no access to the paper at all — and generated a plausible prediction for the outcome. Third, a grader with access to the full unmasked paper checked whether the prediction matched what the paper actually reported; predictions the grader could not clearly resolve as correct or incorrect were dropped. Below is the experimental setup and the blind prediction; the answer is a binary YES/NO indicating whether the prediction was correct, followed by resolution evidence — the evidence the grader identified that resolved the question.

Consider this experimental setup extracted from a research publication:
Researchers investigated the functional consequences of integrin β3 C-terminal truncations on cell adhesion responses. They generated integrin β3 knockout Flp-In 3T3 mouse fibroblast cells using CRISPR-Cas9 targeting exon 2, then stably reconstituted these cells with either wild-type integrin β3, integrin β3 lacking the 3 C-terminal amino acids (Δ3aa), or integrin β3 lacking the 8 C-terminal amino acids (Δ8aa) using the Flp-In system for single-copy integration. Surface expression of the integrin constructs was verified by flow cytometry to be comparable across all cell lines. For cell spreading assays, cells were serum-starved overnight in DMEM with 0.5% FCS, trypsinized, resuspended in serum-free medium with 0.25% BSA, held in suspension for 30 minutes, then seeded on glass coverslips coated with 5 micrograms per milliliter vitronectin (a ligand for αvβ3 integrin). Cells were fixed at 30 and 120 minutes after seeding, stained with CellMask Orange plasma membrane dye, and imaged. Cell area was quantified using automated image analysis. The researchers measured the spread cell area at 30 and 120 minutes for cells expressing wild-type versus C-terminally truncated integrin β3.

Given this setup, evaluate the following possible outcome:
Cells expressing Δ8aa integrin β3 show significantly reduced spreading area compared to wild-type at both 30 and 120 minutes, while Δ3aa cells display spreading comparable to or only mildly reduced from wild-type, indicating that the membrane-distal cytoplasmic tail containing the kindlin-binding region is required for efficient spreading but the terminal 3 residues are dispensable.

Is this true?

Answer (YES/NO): NO